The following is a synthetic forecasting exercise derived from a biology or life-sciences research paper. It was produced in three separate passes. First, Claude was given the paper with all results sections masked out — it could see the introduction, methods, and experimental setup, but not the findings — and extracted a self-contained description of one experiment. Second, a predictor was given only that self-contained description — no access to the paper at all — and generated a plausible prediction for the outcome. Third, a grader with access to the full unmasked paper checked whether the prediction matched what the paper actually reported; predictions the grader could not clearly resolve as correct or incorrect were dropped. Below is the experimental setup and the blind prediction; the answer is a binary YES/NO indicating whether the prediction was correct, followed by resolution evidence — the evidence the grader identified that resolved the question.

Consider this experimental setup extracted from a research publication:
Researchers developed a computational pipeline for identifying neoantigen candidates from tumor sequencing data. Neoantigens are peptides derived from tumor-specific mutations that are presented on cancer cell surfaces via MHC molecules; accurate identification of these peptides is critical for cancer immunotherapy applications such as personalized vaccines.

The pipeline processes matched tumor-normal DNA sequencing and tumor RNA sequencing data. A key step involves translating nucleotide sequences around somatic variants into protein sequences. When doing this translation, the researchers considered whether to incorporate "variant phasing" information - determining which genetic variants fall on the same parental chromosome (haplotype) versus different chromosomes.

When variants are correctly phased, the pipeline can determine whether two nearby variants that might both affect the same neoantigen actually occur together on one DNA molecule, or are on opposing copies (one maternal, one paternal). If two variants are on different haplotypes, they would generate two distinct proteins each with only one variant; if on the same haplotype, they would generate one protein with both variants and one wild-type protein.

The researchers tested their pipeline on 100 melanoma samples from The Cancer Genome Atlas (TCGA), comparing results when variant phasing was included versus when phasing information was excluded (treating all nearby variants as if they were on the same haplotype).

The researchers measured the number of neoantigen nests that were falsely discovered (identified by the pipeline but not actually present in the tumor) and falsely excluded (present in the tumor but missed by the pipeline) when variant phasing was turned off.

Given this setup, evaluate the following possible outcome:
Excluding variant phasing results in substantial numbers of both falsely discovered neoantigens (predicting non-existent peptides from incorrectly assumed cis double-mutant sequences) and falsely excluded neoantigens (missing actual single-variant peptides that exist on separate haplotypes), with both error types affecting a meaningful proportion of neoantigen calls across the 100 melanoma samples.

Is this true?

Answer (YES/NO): NO